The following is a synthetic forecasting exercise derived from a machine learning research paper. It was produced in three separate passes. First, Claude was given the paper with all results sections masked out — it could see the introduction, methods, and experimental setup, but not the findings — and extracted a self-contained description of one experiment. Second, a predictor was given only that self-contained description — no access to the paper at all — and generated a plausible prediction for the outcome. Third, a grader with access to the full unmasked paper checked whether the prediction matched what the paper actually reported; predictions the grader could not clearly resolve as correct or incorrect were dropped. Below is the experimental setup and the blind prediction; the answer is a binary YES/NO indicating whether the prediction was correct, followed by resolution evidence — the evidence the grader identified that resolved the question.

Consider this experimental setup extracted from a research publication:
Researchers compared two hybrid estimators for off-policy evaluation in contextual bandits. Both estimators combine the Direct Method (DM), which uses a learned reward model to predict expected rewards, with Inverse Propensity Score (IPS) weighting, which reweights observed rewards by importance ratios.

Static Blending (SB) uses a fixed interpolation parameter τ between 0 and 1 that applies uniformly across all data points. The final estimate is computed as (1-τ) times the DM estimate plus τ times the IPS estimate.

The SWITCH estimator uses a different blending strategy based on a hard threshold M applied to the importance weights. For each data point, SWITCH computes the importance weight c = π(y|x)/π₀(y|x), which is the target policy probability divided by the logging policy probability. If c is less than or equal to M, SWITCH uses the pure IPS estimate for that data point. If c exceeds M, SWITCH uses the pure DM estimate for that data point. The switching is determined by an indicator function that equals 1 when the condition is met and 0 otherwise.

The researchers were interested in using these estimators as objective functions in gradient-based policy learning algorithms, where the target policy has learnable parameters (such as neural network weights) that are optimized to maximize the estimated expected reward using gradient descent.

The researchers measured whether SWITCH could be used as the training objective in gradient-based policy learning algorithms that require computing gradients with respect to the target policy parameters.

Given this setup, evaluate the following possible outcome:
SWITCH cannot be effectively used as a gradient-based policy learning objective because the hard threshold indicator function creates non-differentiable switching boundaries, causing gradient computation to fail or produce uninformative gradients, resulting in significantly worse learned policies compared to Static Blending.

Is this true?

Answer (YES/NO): NO